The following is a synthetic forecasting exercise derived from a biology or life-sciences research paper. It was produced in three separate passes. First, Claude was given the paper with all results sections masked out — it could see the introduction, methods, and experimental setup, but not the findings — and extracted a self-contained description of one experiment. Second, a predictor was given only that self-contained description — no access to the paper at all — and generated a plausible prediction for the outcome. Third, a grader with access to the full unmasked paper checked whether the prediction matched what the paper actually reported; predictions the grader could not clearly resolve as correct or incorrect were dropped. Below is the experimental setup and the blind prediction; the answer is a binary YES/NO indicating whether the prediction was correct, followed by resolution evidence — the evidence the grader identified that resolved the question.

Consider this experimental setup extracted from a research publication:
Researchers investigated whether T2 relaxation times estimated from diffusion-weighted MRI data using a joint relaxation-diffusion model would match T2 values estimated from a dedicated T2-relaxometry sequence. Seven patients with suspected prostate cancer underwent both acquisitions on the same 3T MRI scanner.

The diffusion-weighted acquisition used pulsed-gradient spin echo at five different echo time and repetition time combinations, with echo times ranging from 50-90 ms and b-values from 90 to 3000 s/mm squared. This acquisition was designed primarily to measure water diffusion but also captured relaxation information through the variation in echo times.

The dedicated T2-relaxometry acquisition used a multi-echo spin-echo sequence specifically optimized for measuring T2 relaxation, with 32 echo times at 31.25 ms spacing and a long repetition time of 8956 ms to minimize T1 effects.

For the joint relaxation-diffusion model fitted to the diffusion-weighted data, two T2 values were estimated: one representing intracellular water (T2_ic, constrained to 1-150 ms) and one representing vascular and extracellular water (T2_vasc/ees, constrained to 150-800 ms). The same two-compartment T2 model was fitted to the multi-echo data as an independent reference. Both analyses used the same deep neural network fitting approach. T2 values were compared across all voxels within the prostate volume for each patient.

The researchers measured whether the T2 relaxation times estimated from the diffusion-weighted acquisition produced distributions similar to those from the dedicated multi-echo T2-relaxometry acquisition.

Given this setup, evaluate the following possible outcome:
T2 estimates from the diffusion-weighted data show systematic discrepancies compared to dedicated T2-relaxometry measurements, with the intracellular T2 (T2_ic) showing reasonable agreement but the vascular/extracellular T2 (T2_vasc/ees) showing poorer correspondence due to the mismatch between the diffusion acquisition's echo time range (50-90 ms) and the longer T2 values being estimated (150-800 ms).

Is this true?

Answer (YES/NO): NO